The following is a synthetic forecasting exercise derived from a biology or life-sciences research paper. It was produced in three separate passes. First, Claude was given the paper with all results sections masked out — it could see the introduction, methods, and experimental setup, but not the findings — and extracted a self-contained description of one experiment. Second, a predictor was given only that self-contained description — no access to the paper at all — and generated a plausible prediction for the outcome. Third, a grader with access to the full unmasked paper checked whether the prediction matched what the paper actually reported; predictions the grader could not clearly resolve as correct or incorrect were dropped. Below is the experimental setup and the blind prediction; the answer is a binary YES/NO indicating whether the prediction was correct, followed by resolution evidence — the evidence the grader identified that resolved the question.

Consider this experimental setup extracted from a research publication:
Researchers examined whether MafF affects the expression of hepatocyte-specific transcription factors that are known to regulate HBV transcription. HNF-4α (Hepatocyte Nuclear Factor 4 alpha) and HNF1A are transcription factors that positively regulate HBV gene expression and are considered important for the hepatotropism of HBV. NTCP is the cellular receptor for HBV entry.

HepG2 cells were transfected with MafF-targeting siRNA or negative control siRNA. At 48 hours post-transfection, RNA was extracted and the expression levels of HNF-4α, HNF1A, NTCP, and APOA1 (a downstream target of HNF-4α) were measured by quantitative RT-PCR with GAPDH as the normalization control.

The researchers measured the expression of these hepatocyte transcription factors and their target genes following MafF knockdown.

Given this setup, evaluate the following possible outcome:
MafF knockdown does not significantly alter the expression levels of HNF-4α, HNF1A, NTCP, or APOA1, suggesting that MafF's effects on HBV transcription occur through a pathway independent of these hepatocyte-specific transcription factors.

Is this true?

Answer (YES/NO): NO